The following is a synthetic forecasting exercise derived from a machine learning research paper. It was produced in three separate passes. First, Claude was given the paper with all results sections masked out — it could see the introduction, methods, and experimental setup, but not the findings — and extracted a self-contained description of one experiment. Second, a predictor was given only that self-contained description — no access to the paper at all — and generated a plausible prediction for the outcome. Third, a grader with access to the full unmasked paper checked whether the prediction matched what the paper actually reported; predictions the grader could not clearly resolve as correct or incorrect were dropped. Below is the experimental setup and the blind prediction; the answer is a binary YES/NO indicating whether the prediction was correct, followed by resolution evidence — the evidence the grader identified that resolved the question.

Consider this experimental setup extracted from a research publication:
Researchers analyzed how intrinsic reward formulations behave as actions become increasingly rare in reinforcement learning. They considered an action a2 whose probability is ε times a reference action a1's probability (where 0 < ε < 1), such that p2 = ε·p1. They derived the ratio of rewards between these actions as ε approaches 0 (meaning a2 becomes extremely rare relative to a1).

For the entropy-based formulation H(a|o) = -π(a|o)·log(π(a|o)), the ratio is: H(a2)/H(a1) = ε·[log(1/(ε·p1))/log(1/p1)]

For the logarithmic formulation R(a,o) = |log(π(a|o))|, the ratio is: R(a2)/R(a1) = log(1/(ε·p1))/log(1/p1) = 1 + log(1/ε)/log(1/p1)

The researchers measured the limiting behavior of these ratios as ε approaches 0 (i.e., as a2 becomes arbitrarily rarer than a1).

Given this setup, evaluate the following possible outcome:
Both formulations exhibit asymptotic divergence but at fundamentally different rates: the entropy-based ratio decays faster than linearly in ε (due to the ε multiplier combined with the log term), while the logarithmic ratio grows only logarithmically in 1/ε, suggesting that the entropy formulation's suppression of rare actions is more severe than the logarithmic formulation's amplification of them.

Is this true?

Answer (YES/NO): NO